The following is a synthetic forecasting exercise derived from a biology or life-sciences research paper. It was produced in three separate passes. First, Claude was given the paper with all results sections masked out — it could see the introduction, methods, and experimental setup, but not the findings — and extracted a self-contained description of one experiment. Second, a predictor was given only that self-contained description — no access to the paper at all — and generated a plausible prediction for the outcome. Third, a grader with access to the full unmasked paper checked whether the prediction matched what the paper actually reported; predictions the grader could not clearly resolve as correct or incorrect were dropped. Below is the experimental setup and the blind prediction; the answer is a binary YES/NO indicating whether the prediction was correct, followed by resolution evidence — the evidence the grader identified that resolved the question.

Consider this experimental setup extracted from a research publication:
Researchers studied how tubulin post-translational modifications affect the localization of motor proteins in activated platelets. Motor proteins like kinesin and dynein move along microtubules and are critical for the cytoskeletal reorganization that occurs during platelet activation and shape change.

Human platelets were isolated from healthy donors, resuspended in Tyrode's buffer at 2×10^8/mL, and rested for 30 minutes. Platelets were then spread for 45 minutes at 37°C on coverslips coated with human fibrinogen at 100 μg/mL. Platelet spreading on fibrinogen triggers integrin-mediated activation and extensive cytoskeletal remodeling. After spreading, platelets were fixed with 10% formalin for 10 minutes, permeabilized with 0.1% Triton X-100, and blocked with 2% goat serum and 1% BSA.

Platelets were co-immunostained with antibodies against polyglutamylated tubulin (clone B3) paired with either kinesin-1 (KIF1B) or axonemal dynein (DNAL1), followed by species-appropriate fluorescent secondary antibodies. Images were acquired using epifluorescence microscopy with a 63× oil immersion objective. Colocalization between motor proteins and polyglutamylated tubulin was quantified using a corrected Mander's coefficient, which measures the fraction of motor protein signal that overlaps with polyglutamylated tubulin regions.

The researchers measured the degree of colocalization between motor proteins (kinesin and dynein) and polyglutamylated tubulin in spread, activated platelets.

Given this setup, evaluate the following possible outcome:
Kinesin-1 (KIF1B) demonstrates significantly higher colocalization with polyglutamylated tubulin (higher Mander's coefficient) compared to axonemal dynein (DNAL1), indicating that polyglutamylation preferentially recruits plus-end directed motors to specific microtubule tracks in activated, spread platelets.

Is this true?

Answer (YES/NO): NO